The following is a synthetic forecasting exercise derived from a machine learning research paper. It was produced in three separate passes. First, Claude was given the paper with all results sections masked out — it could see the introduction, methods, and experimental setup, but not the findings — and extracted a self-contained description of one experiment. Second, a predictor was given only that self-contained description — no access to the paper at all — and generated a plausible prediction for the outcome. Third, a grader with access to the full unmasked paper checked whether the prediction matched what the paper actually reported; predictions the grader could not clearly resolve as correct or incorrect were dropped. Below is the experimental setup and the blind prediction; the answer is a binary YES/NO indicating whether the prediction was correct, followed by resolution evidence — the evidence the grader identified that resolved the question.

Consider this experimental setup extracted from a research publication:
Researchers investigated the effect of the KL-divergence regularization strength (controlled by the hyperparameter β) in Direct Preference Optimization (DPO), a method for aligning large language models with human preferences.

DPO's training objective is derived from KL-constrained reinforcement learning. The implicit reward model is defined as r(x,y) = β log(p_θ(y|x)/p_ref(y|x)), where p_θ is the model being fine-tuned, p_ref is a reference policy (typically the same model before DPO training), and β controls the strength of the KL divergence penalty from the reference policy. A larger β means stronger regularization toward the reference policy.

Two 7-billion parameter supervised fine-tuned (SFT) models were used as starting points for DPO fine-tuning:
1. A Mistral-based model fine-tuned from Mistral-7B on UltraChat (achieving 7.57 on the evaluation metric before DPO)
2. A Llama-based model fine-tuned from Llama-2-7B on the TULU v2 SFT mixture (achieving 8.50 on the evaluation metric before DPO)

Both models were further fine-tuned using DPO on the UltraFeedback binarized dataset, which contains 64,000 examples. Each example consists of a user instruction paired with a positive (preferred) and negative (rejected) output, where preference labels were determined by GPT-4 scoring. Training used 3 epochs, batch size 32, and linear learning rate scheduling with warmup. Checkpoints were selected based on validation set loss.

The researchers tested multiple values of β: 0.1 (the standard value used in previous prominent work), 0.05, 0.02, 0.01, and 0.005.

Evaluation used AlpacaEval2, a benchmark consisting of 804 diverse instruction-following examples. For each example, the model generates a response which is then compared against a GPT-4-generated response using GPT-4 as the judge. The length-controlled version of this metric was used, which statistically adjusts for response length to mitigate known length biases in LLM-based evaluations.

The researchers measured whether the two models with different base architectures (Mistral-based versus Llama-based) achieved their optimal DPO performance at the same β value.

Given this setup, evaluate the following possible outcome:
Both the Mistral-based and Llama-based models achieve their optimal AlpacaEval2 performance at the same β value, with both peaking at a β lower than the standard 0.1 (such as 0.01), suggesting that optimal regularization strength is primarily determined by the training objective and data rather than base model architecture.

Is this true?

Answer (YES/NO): NO